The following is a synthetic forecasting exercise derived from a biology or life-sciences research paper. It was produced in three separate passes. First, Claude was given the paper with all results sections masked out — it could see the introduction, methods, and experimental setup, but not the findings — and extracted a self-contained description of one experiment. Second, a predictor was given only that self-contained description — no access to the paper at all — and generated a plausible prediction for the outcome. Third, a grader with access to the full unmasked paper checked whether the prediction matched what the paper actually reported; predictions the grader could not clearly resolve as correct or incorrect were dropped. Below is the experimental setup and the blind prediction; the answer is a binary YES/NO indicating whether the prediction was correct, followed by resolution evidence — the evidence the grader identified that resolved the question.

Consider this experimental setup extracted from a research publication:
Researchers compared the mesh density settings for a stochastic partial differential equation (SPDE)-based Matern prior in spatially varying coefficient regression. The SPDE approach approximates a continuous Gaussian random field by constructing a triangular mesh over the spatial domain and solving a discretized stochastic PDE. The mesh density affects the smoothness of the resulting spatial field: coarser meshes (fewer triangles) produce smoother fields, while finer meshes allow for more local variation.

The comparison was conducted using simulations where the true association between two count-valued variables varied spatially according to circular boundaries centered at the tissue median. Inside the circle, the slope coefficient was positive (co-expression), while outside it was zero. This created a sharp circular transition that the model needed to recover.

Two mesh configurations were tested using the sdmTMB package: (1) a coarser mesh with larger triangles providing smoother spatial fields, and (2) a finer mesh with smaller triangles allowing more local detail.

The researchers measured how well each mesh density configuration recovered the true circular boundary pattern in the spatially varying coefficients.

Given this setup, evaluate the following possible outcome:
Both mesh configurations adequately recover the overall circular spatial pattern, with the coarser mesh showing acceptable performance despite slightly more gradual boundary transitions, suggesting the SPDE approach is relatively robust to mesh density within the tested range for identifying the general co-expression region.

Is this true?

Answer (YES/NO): NO